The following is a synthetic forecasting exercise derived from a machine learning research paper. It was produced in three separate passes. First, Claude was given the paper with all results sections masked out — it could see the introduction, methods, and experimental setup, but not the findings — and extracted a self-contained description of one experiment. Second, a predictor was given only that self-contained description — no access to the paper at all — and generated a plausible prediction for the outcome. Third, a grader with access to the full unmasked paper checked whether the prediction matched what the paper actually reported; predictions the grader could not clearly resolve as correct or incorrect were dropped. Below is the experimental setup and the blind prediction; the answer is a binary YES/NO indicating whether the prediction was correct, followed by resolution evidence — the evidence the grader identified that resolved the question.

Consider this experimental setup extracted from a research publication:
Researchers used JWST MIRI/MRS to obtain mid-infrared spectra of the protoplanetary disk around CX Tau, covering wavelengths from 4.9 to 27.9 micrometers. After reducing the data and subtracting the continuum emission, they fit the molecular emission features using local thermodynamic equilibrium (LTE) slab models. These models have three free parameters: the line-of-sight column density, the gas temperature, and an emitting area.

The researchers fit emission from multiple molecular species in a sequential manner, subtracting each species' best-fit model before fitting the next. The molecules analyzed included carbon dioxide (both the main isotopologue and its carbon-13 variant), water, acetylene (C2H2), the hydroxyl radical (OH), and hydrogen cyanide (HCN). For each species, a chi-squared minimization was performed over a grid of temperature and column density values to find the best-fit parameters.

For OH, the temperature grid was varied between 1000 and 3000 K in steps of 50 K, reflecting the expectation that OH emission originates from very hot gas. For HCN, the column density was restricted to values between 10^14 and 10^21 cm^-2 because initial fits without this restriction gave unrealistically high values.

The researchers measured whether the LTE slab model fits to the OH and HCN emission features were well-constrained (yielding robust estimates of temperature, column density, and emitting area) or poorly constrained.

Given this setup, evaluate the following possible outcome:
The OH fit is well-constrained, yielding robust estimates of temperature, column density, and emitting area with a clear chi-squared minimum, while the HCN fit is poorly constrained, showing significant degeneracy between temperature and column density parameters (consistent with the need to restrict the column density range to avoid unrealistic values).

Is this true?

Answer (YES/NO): NO